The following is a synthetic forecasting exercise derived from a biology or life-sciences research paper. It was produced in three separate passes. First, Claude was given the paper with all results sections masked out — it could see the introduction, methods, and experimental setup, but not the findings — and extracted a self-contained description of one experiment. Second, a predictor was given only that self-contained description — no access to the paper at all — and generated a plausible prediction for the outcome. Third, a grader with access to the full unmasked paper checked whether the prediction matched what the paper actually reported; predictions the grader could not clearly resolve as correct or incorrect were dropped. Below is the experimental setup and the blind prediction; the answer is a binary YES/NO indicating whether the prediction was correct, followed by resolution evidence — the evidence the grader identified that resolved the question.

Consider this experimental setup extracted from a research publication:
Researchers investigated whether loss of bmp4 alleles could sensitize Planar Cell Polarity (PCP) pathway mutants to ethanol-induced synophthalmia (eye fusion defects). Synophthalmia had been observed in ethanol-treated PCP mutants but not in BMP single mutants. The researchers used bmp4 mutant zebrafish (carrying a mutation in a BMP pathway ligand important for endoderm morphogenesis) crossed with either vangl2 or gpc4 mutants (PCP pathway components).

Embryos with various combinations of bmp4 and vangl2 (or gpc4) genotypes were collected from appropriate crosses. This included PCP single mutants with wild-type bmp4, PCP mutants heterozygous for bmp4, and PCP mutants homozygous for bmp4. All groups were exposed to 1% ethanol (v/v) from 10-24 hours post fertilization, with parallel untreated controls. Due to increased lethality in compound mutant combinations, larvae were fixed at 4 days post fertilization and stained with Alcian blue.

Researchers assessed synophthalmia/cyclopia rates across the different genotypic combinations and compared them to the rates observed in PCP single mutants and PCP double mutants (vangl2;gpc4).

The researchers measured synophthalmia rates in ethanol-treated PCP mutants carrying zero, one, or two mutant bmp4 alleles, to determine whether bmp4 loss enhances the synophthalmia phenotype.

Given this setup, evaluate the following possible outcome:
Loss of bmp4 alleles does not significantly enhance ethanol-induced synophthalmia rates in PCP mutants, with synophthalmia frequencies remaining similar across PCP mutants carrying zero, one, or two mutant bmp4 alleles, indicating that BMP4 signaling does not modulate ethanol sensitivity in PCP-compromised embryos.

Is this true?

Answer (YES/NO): NO